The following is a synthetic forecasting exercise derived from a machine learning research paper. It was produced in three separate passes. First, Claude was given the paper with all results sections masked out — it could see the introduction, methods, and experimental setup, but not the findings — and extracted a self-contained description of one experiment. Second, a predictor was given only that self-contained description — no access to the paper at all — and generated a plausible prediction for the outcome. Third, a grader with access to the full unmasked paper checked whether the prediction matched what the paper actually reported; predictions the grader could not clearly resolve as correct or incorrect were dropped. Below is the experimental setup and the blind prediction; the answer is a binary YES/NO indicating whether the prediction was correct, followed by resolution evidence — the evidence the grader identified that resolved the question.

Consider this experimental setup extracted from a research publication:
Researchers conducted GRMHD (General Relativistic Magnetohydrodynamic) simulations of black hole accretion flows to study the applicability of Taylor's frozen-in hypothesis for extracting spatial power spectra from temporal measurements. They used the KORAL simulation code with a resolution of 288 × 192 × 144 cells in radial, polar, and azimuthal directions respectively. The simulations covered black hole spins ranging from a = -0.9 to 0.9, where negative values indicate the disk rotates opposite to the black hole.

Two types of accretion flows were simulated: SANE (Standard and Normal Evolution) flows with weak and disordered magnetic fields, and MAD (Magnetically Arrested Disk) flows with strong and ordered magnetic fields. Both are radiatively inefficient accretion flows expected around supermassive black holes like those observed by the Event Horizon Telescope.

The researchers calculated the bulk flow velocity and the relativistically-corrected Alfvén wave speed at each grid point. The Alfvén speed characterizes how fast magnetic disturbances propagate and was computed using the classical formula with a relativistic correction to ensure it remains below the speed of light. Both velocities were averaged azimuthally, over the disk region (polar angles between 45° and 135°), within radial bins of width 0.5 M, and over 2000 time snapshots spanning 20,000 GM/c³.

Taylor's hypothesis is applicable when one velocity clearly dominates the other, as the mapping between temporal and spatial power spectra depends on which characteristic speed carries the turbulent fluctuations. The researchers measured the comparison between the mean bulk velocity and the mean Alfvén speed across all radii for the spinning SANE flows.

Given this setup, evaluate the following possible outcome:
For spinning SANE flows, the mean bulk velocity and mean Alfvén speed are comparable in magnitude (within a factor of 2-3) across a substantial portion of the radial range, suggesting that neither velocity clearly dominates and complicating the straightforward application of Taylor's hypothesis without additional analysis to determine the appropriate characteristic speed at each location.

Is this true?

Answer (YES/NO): NO